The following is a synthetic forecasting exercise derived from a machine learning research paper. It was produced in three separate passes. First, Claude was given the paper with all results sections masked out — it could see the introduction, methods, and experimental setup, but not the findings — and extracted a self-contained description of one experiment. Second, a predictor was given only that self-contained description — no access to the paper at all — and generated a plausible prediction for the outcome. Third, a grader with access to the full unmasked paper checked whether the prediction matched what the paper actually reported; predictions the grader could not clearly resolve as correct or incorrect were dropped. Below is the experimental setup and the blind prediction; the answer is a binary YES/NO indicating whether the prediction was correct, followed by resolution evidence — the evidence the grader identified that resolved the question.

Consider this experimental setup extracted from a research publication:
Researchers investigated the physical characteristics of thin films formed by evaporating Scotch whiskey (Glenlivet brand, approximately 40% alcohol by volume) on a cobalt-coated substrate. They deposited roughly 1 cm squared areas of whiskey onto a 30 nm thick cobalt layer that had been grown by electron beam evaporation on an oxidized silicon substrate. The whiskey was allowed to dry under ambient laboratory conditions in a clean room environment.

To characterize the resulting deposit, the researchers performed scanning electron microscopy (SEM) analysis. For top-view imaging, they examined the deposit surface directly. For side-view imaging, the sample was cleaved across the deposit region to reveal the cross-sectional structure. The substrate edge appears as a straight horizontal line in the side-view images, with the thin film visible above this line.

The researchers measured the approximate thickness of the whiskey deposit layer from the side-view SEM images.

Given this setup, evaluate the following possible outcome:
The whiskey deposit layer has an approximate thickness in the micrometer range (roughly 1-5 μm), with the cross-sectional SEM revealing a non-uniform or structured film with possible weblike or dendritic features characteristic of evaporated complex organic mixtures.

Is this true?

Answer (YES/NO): NO